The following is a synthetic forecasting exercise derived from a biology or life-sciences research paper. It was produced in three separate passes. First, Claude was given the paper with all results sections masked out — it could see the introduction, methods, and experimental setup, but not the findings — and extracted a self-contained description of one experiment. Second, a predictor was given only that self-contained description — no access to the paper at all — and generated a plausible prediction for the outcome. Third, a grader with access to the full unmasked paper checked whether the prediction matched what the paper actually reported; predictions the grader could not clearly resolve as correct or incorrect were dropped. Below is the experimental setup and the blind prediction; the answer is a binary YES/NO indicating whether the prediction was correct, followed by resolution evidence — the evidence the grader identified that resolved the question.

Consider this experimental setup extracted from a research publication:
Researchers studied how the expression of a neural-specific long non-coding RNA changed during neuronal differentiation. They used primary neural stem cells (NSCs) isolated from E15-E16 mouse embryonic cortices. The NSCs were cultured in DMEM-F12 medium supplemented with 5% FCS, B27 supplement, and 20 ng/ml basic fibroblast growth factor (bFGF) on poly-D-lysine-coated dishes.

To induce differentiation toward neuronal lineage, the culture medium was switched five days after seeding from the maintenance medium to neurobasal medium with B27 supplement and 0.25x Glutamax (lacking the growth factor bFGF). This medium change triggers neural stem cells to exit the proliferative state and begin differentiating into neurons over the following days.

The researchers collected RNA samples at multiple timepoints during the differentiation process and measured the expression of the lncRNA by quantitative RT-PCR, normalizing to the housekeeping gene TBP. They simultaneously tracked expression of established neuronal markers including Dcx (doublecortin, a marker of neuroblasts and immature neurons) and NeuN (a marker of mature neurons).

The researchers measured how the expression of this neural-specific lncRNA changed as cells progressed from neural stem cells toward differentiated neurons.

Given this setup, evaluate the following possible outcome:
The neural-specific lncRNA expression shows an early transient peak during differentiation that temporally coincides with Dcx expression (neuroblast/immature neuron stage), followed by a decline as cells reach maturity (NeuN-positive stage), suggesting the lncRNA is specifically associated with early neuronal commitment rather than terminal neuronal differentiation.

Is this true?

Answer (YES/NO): NO